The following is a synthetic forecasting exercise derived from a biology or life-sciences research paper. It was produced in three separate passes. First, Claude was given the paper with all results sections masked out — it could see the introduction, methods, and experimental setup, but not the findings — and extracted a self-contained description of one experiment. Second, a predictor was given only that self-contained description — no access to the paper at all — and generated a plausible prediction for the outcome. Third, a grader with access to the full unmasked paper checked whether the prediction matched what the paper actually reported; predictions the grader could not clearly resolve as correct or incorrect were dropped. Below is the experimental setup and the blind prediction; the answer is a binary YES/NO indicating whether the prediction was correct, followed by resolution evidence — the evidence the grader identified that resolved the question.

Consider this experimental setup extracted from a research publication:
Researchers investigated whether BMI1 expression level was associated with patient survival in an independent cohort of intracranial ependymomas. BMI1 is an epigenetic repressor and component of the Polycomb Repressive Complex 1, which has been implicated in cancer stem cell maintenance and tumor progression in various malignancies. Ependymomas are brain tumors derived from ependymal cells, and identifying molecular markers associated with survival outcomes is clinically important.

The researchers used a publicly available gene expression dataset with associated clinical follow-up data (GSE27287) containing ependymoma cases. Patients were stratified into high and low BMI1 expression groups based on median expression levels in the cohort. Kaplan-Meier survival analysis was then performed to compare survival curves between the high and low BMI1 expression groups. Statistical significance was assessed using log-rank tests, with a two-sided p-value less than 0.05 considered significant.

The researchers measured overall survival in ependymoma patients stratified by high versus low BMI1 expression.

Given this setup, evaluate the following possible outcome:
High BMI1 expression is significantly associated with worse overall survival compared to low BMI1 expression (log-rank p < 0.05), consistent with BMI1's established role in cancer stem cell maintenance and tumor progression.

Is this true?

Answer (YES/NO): NO